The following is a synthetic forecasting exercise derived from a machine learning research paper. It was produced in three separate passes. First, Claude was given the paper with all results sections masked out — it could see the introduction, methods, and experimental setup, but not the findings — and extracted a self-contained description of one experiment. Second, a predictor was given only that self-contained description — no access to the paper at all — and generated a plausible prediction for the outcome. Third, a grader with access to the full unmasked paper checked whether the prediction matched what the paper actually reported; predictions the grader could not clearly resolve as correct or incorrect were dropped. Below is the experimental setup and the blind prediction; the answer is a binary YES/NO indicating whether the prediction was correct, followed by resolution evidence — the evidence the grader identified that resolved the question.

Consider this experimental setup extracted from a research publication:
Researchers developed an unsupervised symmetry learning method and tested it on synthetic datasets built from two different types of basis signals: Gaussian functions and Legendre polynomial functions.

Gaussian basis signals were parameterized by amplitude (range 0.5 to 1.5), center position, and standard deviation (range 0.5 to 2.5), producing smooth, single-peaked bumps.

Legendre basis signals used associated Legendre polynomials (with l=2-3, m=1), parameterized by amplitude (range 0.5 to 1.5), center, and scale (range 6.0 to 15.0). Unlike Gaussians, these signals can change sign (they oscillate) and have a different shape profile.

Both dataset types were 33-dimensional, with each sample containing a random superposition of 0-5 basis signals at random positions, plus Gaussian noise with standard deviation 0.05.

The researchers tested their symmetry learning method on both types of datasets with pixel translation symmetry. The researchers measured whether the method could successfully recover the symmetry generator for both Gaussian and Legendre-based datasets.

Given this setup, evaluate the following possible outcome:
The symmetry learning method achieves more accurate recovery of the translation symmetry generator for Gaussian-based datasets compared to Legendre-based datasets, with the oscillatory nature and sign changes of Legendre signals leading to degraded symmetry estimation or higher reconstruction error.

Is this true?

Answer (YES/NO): NO